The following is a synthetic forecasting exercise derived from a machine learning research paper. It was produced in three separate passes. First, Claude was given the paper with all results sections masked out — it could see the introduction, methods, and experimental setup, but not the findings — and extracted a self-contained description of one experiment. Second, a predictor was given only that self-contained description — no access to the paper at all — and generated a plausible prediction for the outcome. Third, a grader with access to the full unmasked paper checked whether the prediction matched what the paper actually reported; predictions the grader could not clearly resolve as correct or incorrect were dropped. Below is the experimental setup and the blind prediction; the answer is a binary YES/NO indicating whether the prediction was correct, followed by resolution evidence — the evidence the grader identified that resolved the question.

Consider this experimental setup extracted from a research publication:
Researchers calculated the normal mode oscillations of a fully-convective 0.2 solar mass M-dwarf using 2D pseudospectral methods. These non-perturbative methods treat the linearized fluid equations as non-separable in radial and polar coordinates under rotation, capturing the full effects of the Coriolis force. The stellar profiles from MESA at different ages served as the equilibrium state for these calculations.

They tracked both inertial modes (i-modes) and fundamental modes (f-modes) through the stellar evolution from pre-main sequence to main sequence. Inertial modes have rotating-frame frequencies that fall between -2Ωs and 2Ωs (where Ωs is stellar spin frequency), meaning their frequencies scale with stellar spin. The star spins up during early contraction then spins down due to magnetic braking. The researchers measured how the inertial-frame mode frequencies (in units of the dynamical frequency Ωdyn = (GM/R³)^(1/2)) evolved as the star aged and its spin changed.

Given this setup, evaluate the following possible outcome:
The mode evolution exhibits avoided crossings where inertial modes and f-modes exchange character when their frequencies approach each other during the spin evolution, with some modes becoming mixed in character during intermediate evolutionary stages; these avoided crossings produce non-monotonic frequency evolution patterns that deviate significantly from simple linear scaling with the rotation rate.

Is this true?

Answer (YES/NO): YES